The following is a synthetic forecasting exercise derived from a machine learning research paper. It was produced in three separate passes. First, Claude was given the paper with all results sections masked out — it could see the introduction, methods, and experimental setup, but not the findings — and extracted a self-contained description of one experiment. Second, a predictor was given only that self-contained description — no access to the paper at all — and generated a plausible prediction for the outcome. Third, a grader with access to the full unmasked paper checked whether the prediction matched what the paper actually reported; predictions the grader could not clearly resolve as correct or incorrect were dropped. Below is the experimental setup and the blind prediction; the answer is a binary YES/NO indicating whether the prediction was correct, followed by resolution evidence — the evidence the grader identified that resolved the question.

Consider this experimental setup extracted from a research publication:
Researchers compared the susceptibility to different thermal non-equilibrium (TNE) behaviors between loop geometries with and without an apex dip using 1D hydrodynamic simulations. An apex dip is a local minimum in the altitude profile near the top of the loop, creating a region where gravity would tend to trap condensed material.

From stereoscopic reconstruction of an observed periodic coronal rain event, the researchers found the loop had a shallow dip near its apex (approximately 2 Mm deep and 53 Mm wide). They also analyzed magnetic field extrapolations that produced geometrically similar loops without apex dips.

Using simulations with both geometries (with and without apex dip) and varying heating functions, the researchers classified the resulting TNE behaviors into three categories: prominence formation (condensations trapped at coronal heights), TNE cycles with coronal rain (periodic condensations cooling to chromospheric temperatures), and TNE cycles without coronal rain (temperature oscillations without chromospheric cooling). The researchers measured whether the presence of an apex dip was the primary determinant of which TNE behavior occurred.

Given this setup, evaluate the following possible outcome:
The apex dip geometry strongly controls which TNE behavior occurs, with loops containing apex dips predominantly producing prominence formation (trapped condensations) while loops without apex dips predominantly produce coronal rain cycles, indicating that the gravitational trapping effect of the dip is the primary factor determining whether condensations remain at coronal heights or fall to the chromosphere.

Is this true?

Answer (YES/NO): NO